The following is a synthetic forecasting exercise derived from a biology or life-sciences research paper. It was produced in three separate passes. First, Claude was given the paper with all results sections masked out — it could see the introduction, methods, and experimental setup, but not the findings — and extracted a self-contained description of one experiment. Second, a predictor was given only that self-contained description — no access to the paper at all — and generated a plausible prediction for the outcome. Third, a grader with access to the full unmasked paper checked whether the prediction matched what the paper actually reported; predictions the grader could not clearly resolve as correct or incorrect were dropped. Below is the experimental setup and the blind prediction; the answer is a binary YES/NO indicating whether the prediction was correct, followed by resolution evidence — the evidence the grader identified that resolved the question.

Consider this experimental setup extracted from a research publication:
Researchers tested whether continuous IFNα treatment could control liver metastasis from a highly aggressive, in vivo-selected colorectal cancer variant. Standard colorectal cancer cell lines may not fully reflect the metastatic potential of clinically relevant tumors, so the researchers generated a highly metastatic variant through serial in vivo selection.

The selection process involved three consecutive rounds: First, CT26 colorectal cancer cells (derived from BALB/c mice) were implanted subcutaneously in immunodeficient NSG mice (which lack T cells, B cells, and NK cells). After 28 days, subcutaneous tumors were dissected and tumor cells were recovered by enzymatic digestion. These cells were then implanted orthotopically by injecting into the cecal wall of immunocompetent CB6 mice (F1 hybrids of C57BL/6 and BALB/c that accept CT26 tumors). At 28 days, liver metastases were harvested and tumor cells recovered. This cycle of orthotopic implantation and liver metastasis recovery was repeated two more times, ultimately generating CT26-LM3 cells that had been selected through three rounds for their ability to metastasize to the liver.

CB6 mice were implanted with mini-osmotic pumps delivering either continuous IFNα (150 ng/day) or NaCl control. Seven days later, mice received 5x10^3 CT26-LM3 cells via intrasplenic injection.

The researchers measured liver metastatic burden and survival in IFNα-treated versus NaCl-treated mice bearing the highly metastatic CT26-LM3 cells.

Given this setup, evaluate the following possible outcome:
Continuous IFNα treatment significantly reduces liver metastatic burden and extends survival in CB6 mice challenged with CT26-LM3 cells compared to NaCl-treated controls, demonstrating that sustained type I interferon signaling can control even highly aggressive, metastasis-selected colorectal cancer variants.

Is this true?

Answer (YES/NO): NO